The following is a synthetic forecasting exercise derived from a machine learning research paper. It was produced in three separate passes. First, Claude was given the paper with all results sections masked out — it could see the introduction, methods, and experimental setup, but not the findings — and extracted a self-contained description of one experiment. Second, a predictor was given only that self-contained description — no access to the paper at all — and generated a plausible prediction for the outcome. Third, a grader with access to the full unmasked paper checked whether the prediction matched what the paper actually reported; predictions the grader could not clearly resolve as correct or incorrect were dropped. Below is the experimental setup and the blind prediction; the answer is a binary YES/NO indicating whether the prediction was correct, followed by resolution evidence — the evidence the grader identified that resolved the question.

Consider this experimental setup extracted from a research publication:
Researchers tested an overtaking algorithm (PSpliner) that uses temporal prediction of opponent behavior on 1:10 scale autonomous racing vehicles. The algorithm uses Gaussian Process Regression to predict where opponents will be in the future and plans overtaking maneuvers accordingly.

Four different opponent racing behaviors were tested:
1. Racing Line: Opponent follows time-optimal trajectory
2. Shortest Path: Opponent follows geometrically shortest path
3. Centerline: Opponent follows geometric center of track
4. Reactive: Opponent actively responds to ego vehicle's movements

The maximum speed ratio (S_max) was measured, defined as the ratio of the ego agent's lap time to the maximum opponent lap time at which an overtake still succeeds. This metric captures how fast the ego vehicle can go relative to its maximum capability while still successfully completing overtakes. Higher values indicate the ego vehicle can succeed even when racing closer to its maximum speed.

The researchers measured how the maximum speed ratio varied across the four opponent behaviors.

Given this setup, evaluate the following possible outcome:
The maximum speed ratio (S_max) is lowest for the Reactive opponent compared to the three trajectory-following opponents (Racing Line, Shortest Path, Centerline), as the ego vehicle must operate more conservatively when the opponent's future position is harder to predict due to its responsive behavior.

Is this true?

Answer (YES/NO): YES